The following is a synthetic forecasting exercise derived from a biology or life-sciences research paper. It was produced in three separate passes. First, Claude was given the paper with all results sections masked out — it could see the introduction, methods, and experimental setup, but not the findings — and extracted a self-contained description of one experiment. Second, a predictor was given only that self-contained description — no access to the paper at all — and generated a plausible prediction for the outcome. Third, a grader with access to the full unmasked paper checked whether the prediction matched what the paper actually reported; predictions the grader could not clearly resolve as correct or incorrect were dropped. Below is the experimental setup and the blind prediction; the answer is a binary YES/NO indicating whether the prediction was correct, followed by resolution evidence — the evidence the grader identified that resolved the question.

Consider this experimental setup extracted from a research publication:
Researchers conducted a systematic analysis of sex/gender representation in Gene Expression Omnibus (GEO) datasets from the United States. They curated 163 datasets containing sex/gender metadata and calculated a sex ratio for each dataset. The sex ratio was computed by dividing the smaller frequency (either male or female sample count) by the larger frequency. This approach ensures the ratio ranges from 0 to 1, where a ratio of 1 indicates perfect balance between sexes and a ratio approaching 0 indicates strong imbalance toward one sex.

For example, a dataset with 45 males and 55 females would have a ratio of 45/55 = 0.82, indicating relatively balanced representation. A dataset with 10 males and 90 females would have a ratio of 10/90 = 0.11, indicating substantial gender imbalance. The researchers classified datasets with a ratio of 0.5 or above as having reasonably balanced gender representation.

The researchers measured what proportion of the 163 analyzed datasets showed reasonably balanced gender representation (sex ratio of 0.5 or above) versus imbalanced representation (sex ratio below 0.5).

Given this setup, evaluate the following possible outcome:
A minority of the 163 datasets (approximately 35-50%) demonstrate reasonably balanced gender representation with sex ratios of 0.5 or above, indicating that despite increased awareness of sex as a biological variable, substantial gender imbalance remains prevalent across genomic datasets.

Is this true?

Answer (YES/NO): NO